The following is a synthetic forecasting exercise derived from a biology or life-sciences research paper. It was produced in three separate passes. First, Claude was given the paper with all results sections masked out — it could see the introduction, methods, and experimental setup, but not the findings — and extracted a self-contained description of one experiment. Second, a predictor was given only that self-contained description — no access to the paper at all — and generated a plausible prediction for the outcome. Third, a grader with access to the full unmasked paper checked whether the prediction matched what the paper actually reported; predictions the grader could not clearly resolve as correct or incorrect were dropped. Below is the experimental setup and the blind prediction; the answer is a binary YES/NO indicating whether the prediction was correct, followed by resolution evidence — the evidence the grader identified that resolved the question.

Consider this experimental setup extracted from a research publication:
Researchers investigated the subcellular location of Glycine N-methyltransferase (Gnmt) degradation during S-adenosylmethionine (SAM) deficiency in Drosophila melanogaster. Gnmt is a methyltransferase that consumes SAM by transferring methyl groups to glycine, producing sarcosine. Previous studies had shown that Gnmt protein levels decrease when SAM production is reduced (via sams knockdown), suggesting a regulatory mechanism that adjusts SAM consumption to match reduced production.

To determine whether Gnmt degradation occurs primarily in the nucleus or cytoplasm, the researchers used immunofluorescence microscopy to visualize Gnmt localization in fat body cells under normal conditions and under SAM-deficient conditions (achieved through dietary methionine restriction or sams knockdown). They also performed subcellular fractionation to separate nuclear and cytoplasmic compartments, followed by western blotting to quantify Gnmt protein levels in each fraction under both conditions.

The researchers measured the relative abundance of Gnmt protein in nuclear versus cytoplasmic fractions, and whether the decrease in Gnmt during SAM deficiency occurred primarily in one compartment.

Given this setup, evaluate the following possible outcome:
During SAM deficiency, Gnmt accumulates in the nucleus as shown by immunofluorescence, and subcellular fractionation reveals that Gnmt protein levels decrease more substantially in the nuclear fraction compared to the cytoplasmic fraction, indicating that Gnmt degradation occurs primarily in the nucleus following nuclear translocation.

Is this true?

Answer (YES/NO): NO